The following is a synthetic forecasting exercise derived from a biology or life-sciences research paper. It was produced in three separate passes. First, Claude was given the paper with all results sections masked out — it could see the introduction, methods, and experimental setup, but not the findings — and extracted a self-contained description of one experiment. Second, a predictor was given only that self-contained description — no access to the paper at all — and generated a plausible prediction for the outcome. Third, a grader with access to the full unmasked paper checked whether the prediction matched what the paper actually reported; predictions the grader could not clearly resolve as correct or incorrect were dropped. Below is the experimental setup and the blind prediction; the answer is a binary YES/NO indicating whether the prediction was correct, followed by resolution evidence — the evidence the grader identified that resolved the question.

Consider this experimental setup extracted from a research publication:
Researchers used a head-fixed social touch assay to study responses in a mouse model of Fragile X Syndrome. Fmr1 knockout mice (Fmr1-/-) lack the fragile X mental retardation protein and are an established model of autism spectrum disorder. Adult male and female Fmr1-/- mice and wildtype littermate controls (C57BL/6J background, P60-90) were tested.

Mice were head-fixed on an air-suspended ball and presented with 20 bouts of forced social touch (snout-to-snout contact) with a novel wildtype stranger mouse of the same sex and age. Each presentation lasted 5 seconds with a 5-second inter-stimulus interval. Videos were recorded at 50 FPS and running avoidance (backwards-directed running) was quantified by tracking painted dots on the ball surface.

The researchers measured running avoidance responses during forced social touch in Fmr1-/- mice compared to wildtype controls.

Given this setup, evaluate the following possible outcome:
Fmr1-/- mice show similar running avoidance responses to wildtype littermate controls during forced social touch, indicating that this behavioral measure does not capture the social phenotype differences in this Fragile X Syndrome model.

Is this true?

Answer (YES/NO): NO